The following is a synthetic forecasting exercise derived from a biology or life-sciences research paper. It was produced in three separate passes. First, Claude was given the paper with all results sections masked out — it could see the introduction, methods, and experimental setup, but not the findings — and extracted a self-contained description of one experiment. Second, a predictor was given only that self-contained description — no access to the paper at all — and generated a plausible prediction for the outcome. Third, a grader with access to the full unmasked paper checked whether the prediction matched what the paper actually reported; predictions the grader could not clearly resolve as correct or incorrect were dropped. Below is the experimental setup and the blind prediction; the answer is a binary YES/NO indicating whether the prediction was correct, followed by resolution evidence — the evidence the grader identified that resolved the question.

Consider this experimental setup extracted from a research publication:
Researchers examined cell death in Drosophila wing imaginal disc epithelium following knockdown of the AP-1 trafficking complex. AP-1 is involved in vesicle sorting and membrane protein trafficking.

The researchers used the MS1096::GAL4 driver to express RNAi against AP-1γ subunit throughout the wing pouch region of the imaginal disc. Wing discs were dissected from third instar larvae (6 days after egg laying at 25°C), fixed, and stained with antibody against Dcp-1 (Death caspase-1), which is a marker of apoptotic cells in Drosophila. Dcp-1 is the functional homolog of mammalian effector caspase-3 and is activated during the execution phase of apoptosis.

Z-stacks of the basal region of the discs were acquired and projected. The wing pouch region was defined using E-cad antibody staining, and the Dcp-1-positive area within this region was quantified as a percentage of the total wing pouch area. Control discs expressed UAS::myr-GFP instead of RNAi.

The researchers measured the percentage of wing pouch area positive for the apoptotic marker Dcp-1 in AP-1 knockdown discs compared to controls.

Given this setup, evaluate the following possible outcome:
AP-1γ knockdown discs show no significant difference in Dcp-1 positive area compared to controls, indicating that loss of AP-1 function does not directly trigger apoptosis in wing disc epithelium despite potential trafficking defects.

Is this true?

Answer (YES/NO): NO